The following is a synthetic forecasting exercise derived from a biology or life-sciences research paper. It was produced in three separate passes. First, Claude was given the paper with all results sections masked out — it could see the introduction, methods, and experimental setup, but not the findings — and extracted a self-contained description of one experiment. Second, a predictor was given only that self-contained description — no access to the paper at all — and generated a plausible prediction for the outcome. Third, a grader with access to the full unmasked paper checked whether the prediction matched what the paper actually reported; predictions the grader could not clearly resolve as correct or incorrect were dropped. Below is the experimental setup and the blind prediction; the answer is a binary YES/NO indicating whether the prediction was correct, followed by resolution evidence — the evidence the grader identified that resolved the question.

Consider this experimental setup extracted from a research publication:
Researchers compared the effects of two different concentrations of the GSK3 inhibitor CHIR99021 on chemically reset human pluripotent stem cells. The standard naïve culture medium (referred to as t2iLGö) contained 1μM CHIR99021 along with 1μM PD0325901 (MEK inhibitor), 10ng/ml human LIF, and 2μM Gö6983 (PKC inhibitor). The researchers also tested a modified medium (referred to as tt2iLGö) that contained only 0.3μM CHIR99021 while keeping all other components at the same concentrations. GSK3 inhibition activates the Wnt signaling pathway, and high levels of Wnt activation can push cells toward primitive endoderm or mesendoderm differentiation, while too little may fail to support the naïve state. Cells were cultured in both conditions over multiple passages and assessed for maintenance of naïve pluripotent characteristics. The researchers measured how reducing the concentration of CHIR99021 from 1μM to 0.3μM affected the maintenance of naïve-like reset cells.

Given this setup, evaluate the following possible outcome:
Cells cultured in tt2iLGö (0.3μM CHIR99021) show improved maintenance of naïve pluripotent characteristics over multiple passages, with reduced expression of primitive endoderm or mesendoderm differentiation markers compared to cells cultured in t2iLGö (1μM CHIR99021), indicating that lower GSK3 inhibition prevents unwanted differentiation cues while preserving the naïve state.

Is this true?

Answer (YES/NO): NO